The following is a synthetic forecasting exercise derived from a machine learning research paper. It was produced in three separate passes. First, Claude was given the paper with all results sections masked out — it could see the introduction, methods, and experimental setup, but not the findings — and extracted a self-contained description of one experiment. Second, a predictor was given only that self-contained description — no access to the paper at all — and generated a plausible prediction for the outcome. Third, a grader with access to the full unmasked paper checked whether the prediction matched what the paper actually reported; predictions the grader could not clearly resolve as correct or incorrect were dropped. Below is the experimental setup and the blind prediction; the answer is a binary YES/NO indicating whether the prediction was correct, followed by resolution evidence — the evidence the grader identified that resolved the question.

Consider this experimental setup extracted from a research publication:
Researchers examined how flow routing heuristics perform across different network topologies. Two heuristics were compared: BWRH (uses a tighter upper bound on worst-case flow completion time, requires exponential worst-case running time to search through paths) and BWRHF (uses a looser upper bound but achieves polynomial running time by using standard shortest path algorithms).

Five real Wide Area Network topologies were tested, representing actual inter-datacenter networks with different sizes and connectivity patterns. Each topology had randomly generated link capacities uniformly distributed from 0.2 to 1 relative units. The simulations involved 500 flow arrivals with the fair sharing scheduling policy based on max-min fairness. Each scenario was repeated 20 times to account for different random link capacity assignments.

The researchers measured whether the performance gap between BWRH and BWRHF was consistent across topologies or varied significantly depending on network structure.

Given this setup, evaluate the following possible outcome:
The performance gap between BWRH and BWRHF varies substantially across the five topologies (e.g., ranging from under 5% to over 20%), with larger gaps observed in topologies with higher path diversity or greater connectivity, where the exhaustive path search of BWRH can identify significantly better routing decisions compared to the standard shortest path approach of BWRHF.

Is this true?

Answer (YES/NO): NO